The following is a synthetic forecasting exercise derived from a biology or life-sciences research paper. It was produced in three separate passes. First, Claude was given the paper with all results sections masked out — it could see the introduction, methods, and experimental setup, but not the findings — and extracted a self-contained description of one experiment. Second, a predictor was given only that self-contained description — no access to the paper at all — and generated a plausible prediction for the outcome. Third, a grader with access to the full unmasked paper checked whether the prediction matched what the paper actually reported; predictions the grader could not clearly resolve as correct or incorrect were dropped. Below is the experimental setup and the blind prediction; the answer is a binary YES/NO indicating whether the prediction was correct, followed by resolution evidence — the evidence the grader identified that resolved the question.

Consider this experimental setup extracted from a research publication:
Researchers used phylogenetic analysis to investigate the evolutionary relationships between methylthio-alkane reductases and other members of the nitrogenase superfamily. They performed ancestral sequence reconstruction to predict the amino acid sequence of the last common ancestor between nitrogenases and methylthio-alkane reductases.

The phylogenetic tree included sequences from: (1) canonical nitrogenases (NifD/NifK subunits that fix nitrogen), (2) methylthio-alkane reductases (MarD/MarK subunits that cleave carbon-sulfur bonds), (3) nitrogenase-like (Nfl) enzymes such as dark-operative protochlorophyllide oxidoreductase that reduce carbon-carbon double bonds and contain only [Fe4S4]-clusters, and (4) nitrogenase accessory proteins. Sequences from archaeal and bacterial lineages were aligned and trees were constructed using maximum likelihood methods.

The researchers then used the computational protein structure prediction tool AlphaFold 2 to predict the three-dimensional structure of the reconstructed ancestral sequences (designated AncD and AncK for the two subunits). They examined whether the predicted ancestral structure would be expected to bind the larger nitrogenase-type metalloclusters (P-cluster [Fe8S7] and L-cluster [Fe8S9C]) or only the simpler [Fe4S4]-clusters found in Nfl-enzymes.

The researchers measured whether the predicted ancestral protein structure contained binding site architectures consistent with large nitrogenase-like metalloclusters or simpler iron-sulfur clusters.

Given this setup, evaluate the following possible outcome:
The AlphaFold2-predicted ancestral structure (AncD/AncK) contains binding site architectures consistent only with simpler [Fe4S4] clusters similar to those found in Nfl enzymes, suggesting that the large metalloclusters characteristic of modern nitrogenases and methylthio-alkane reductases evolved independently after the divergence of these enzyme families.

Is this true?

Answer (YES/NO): NO